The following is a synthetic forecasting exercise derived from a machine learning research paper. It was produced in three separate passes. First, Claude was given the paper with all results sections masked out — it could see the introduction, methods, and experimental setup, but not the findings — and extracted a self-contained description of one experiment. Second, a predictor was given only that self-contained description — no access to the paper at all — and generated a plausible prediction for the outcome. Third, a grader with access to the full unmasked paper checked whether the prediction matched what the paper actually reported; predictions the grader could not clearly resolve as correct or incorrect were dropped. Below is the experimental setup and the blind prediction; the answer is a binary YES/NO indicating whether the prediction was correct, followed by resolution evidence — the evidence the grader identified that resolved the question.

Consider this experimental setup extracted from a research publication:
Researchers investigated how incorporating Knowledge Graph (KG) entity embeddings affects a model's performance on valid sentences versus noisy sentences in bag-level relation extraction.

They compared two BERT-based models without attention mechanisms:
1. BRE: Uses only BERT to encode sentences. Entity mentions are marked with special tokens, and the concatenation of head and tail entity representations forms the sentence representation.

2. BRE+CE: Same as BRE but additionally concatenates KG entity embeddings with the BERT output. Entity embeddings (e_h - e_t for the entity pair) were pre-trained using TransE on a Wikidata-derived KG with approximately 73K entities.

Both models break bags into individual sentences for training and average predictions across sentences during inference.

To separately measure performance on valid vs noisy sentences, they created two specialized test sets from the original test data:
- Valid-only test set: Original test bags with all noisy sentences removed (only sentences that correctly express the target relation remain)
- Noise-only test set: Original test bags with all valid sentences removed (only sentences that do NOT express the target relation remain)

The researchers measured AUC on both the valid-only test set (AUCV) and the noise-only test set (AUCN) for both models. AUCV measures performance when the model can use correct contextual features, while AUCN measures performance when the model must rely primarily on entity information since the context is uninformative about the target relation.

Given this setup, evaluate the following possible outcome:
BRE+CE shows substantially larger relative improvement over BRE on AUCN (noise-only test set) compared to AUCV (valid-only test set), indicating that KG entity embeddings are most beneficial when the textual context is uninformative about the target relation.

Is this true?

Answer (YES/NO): NO